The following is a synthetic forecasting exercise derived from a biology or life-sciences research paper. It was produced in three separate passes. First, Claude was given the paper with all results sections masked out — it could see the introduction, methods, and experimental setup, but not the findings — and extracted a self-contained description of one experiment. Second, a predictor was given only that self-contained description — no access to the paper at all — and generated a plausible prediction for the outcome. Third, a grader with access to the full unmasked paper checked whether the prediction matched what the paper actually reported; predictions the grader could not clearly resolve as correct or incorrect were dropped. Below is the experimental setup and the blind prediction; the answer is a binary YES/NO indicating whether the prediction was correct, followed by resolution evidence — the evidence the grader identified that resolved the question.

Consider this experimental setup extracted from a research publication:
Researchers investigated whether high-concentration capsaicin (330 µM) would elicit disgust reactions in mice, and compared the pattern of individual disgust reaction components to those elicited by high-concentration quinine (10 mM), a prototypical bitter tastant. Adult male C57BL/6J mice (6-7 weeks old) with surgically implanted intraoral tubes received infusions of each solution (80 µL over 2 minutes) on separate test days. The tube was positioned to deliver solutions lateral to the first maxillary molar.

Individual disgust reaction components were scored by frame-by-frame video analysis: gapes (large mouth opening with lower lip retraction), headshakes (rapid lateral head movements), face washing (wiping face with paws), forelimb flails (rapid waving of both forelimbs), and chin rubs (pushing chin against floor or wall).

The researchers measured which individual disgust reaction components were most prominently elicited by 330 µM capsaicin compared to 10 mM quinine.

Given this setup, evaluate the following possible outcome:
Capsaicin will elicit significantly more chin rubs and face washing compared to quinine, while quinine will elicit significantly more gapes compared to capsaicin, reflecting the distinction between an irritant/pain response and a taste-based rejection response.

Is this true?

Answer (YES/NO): NO